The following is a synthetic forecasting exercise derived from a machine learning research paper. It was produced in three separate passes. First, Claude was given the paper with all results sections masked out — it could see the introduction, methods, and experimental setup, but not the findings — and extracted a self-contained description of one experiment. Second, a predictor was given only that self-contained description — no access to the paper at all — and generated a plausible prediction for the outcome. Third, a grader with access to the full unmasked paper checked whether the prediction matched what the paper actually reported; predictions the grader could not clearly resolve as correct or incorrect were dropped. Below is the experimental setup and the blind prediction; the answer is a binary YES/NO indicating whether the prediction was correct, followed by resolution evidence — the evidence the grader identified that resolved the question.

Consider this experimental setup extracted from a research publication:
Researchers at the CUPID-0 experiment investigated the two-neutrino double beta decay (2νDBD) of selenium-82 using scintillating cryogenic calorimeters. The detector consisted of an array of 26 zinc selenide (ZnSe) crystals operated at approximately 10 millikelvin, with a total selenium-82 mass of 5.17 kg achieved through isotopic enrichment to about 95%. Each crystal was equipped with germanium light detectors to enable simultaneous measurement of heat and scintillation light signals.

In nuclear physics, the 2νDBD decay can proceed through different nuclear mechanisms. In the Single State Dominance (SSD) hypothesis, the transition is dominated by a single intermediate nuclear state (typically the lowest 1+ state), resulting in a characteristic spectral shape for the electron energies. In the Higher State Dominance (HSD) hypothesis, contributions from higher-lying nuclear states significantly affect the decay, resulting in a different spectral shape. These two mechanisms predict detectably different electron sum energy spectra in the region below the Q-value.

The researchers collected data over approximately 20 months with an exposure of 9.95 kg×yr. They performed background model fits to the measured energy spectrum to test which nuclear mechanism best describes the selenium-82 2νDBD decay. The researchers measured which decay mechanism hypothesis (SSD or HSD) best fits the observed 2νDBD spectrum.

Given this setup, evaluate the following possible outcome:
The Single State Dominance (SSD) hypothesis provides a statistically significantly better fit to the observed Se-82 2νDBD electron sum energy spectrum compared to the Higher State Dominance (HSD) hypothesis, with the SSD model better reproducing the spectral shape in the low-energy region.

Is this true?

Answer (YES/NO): YES